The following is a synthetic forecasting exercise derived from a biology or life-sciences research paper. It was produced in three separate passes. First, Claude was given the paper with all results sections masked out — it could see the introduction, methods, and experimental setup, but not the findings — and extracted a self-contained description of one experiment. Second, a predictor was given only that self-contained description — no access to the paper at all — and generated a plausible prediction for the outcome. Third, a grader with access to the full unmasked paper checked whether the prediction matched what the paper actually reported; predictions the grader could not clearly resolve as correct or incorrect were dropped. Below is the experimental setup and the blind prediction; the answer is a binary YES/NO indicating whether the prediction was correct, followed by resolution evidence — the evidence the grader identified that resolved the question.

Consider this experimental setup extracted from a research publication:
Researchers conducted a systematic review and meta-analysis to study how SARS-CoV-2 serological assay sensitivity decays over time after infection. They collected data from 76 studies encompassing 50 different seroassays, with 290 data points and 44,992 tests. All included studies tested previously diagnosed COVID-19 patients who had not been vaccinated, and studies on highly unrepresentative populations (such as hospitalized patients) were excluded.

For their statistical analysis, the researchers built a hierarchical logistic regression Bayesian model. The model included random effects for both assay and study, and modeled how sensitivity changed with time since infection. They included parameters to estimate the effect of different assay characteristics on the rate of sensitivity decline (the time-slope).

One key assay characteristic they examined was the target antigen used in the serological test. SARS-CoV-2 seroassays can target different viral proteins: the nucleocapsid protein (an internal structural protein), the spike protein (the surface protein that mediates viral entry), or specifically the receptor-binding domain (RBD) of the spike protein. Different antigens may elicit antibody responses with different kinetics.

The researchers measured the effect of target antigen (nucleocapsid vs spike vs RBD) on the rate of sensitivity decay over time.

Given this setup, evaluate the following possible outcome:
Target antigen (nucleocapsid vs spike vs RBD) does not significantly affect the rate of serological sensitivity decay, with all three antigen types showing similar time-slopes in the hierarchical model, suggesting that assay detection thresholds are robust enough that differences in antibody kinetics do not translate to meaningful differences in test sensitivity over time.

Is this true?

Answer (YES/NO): NO